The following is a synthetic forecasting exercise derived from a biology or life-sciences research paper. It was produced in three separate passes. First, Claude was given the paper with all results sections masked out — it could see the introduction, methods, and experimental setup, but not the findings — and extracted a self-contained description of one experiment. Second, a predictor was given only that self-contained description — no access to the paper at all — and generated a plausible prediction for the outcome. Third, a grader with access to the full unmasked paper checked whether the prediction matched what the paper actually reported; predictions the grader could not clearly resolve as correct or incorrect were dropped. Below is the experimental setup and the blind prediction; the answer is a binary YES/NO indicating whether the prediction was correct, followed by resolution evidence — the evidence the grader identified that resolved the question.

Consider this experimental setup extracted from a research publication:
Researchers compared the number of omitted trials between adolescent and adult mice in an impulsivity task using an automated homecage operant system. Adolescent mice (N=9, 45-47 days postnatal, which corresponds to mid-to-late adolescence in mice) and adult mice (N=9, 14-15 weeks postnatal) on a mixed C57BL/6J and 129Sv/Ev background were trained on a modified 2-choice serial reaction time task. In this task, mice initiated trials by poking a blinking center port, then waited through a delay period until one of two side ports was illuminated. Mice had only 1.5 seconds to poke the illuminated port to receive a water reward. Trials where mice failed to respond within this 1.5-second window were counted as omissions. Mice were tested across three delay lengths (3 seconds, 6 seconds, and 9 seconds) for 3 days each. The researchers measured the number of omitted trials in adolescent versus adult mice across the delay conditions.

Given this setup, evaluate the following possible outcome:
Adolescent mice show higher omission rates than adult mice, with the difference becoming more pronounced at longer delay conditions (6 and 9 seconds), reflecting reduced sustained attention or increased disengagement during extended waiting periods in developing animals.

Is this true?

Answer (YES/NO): NO